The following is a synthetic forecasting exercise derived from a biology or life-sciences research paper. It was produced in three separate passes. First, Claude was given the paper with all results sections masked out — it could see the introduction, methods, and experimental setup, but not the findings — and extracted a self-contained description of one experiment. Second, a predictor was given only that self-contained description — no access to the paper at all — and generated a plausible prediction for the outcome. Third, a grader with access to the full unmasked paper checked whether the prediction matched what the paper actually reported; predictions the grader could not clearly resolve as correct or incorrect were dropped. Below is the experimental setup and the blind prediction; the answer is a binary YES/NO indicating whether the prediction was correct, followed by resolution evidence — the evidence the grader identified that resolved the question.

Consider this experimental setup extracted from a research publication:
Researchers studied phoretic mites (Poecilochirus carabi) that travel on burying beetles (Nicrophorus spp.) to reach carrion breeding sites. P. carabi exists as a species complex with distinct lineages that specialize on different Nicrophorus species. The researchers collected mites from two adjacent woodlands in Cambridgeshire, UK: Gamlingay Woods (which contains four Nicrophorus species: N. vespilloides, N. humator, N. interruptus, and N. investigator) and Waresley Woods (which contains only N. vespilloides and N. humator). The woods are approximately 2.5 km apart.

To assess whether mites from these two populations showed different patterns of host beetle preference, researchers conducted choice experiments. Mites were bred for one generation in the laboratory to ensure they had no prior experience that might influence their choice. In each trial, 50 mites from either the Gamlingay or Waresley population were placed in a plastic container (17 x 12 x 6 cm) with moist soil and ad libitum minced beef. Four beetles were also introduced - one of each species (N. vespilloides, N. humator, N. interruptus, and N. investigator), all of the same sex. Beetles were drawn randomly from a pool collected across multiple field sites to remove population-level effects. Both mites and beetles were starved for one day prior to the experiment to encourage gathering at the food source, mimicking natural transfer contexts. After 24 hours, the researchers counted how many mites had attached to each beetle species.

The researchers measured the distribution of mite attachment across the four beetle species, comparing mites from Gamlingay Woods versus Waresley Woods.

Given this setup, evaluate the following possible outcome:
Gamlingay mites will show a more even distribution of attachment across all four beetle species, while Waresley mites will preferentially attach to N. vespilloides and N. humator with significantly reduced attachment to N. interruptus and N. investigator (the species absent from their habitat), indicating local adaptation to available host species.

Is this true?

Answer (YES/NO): NO